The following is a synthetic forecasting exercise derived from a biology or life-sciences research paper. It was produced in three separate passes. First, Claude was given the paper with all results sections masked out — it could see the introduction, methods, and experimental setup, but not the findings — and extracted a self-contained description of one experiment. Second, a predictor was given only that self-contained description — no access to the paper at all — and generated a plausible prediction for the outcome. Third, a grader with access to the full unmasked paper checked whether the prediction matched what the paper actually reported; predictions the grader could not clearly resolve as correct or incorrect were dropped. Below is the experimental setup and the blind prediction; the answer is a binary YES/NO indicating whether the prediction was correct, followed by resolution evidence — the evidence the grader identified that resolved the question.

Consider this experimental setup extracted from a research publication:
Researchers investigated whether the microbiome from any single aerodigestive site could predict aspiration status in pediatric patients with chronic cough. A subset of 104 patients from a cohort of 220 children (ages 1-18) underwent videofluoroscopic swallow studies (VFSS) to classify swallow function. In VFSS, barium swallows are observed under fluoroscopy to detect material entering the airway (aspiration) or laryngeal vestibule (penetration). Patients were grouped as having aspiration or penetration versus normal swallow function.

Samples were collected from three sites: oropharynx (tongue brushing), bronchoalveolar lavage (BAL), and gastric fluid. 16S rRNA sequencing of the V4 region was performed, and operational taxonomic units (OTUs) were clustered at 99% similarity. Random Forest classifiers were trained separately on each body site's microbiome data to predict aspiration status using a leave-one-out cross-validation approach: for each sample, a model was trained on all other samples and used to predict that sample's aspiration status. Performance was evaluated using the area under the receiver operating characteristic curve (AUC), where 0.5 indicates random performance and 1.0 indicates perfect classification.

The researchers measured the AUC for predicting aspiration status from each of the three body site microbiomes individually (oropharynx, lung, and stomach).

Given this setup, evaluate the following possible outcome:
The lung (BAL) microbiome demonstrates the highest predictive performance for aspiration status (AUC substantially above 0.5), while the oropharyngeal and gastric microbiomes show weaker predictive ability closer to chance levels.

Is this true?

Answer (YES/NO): NO